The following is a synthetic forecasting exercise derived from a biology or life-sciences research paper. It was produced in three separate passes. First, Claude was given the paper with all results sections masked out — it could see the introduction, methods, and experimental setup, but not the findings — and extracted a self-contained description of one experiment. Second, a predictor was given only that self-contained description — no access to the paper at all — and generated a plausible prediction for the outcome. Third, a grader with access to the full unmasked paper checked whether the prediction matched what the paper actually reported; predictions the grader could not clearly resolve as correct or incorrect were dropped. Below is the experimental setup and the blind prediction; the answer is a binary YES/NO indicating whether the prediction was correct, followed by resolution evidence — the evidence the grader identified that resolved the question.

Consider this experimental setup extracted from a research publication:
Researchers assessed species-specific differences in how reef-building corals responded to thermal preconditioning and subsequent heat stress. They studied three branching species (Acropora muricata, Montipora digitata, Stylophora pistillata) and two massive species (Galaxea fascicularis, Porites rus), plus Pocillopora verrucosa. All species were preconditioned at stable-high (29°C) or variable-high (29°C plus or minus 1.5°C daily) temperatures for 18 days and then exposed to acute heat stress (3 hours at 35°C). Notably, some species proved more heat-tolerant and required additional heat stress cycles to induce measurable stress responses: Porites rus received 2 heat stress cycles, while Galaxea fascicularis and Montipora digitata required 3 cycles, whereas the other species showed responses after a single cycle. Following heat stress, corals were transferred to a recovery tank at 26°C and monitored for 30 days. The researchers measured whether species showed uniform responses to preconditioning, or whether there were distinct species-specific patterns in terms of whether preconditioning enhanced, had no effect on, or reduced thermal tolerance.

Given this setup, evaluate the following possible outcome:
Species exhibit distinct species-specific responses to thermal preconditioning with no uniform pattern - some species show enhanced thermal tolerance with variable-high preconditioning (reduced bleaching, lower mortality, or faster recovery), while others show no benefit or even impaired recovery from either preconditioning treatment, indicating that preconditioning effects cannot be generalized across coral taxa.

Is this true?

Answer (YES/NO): YES